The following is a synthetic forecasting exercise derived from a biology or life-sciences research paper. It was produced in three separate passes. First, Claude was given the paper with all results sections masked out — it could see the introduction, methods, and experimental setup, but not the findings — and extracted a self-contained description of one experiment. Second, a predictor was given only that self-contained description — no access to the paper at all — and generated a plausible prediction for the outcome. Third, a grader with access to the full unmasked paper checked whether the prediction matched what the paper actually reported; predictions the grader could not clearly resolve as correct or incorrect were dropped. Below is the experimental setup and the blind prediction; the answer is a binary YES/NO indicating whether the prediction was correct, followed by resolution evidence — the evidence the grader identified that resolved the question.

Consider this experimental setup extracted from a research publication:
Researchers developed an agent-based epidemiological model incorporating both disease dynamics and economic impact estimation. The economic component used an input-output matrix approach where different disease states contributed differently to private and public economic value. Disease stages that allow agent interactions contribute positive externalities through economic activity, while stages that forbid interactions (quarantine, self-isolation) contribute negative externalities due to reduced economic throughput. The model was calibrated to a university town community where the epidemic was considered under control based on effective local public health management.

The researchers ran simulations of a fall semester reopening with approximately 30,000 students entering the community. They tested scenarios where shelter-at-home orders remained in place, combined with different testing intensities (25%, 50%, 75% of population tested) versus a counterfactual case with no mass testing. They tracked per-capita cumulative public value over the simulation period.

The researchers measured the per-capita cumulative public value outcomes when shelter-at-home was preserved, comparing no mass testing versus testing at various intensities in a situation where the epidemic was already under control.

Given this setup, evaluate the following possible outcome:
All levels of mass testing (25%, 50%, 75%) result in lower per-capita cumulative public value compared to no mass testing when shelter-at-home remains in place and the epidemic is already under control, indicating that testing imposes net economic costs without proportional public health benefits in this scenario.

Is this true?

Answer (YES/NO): YES